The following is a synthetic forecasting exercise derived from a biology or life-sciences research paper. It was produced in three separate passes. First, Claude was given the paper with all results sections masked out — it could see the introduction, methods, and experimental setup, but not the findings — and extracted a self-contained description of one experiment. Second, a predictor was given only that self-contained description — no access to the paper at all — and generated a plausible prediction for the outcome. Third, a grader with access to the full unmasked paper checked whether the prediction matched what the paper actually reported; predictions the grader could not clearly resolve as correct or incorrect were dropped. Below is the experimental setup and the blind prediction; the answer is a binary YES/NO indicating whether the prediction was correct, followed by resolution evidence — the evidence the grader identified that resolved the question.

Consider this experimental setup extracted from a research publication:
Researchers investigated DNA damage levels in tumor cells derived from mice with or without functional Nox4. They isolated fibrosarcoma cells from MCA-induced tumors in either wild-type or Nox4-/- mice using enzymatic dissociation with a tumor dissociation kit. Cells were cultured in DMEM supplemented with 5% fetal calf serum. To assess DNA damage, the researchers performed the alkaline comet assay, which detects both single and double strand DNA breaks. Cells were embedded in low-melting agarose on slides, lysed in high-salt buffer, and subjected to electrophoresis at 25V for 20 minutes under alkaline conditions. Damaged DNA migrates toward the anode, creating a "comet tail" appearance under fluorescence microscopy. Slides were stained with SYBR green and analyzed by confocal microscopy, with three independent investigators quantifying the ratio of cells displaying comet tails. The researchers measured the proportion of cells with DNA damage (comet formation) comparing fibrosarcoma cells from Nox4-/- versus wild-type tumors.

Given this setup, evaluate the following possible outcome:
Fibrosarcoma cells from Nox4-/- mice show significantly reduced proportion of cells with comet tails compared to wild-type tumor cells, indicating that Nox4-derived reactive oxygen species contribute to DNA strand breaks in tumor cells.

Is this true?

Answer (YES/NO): NO